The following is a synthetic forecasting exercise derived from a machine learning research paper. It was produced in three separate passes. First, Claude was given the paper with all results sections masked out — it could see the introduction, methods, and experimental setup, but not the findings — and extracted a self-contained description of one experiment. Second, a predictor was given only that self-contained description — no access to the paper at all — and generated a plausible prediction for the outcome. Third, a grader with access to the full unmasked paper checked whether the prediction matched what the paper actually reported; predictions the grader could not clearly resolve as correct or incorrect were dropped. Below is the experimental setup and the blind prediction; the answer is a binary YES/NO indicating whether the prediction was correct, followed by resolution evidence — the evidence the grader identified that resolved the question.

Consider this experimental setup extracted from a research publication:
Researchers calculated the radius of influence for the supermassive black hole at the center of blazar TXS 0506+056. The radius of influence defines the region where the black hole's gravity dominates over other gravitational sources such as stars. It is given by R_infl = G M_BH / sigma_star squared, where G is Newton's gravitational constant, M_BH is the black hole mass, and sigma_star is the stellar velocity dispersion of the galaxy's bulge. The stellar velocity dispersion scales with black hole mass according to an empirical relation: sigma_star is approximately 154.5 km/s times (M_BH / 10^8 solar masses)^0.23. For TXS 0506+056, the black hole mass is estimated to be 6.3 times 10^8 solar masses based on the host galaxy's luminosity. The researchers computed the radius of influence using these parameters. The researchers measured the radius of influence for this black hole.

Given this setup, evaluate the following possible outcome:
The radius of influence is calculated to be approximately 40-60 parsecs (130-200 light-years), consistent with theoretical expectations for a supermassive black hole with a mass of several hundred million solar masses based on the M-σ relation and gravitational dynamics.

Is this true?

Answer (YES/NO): YES